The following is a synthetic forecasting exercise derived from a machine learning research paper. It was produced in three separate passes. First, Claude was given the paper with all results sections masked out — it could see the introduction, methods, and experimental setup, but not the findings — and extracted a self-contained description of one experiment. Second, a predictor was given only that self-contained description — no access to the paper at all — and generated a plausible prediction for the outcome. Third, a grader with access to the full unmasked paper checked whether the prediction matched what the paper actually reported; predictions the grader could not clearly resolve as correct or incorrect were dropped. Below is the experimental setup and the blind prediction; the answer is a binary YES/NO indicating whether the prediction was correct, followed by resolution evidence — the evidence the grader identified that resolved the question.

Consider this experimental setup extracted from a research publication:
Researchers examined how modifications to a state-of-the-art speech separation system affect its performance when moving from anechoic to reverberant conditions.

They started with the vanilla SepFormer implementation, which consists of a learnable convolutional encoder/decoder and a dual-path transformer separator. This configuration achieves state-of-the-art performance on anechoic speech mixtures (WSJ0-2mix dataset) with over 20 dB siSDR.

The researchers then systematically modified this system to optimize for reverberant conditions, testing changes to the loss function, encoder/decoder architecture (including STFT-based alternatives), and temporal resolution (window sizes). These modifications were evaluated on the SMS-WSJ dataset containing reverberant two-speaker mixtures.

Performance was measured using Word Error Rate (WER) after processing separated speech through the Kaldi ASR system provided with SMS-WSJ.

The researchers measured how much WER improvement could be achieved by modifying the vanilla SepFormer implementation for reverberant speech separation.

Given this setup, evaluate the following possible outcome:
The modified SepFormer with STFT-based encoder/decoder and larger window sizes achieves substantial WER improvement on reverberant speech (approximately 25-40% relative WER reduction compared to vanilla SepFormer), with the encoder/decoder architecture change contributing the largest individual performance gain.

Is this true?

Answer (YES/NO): NO